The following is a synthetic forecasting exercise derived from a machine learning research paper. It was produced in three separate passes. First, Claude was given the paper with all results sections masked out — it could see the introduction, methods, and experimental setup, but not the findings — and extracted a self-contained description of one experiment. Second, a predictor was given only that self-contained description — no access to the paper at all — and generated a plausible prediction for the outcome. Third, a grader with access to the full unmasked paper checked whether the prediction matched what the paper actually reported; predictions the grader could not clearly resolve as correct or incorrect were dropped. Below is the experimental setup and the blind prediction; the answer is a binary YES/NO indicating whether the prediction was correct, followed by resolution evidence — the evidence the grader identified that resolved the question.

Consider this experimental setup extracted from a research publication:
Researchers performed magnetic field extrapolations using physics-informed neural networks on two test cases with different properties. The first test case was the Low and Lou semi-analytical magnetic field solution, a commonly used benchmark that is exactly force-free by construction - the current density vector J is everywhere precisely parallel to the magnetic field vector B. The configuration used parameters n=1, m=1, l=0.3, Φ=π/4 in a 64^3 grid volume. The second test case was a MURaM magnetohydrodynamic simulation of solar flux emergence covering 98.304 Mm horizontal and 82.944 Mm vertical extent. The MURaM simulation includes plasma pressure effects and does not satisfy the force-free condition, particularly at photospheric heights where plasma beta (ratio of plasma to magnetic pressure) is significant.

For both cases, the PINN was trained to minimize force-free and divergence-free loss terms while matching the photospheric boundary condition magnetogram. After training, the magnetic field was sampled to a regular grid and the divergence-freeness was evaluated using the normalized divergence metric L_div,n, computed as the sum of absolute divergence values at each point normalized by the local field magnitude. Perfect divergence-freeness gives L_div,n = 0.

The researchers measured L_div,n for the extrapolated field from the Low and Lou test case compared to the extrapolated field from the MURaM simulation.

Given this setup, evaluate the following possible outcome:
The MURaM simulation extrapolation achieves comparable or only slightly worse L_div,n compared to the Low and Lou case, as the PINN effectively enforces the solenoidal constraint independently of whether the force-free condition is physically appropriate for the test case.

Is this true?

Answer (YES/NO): NO